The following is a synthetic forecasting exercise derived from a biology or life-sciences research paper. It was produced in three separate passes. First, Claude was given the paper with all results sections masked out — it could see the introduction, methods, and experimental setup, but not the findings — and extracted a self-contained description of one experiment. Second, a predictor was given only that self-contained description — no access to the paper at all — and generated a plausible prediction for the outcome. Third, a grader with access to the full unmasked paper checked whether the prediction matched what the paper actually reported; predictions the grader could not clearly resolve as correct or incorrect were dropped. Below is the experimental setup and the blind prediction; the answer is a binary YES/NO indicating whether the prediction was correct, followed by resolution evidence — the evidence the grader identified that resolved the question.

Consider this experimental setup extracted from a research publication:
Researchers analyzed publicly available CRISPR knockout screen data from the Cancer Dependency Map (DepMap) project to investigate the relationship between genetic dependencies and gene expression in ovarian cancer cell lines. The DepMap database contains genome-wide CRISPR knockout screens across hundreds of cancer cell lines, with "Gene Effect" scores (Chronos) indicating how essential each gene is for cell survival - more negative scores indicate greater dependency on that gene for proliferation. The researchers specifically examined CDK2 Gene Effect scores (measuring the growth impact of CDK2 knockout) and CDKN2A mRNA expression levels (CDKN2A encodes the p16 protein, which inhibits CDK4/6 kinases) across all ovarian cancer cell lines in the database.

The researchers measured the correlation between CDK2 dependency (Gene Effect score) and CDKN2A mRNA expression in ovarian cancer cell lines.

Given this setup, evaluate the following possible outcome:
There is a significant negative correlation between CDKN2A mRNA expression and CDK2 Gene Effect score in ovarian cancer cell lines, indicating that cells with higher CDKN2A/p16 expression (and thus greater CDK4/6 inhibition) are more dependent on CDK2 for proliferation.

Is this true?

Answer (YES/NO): YES